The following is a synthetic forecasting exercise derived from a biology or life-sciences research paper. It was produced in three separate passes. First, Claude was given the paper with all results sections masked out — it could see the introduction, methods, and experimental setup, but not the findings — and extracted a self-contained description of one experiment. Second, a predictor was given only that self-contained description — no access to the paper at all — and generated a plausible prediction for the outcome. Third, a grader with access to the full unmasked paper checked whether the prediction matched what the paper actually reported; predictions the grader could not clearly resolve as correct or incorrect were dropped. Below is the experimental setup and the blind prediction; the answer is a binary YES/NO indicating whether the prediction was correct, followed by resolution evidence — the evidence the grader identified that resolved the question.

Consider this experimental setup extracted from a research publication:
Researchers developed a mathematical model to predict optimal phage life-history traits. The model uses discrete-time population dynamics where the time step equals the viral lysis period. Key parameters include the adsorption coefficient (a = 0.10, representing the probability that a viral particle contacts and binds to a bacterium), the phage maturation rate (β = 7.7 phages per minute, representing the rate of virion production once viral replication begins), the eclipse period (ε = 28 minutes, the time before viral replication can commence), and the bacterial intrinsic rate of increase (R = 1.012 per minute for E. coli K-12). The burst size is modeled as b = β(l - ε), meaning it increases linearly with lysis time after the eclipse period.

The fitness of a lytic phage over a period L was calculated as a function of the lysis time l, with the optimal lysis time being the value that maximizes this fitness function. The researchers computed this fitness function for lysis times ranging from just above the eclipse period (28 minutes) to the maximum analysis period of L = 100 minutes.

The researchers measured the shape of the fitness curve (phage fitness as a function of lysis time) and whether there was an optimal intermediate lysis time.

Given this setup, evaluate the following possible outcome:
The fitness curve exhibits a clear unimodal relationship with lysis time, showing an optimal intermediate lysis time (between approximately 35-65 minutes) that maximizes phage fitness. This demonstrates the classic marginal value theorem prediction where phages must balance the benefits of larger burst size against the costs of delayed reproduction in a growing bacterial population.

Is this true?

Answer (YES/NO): YES